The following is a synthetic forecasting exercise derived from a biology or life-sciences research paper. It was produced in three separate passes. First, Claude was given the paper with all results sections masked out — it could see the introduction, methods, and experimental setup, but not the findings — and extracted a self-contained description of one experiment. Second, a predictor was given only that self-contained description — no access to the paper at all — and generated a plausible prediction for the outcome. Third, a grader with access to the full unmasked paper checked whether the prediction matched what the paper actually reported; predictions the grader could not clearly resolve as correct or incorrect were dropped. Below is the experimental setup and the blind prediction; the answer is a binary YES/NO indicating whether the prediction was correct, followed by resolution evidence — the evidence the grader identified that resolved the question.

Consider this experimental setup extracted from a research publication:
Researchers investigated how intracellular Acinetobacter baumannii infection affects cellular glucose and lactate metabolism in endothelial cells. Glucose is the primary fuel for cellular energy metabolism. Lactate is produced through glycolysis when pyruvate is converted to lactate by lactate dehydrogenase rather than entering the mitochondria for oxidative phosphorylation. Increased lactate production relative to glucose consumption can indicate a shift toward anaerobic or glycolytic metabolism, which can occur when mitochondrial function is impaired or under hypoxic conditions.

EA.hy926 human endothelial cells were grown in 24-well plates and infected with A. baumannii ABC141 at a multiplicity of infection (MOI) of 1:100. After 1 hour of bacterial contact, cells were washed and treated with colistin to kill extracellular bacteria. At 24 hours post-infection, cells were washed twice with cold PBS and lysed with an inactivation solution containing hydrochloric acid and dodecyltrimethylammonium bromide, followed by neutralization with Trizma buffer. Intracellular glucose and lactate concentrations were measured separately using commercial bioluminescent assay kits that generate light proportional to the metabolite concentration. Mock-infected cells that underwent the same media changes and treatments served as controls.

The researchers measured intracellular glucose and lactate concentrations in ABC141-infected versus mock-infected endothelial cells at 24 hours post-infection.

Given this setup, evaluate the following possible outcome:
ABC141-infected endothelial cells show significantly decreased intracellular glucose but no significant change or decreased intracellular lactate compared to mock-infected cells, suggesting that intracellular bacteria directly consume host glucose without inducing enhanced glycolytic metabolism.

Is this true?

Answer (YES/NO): NO